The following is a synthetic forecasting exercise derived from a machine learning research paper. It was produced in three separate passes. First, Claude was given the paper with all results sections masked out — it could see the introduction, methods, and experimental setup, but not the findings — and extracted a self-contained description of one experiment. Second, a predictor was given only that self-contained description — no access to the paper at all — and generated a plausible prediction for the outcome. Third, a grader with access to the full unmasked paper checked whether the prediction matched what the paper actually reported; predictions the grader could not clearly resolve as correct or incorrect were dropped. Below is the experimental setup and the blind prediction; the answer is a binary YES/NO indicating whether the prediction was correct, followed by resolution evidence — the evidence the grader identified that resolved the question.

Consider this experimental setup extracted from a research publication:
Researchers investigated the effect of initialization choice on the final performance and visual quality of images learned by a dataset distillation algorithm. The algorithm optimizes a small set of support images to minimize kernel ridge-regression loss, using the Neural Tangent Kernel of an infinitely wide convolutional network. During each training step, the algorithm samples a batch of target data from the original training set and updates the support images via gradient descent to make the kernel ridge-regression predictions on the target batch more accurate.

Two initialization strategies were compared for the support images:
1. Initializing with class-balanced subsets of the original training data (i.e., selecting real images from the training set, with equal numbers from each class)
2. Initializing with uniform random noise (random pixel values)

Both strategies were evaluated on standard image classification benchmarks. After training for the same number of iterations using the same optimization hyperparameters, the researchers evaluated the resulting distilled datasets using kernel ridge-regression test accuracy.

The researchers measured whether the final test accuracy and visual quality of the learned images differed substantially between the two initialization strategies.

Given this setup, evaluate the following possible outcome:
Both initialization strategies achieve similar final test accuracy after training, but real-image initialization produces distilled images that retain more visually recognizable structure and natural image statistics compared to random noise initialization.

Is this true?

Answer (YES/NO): NO